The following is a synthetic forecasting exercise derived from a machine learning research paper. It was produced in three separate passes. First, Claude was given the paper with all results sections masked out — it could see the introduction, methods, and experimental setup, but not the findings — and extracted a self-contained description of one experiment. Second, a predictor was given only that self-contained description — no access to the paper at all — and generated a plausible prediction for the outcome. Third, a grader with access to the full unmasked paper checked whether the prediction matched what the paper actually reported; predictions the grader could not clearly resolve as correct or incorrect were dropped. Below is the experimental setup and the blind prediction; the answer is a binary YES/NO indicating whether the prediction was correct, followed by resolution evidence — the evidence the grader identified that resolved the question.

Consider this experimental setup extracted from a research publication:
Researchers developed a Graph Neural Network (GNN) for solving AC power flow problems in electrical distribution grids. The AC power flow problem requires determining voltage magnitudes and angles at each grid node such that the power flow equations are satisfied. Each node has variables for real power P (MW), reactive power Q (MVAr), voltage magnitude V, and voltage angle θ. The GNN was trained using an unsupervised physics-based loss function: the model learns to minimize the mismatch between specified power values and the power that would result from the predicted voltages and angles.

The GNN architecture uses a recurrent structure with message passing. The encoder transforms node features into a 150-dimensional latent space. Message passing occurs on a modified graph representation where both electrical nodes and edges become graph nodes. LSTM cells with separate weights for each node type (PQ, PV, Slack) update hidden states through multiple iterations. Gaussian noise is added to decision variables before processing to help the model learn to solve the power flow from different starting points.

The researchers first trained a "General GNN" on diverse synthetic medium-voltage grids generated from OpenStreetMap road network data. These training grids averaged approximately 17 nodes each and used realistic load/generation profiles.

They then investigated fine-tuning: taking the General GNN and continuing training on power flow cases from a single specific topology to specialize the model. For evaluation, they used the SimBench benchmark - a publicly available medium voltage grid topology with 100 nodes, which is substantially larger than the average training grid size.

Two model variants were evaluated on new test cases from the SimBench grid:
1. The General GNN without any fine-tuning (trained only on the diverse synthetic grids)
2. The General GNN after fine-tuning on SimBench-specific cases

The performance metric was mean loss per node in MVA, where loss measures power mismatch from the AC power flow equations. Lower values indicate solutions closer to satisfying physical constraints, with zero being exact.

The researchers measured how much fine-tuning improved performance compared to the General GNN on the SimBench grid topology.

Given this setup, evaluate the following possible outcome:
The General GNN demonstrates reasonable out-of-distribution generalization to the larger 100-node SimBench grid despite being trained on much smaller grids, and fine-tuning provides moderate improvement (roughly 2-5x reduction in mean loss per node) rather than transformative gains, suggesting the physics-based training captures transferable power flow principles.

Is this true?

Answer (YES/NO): NO